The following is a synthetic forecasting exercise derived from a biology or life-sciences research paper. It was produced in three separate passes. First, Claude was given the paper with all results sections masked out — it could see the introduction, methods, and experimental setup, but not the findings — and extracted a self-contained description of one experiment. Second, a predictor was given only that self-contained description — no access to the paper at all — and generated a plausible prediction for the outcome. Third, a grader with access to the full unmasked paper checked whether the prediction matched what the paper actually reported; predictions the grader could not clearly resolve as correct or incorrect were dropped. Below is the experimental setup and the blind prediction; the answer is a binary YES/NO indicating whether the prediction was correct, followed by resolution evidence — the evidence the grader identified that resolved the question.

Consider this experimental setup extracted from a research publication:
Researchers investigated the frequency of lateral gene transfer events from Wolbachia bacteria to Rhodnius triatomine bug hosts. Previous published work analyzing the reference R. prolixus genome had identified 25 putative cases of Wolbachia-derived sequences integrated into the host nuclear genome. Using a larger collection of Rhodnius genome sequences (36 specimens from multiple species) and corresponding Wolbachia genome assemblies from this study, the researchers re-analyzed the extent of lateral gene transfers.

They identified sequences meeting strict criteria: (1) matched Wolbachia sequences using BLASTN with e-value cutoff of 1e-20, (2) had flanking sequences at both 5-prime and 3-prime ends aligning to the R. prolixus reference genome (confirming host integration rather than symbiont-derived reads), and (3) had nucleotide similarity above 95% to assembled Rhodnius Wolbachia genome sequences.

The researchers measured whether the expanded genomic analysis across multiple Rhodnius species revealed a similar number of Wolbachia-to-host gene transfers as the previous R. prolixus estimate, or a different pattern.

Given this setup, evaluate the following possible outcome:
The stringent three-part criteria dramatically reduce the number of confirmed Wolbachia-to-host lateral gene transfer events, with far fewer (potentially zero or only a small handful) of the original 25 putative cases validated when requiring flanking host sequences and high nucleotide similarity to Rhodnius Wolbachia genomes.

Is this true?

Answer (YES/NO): NO